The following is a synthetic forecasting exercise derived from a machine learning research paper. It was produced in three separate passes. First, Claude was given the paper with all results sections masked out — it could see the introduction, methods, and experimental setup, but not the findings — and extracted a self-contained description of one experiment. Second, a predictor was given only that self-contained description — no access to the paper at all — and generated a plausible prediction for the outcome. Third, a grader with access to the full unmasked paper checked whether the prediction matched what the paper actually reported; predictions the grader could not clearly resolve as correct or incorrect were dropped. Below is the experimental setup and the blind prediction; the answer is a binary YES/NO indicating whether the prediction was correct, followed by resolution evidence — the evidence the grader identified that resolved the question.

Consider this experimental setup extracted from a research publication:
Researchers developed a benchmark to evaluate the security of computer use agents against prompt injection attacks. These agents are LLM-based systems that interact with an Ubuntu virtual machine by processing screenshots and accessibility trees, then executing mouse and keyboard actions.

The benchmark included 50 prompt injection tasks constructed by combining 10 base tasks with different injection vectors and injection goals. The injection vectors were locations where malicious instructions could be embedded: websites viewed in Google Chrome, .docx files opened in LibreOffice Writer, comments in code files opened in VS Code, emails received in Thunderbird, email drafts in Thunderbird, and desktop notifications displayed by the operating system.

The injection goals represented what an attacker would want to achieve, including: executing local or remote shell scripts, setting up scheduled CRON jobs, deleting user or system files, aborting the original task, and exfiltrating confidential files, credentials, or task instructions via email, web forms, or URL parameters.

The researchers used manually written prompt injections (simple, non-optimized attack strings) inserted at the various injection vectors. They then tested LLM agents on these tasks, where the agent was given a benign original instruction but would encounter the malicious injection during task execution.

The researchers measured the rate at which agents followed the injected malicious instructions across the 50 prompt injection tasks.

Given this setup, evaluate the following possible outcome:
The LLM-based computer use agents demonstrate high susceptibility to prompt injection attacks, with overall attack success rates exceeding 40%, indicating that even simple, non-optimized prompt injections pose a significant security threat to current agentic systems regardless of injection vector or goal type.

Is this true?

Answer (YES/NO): NO